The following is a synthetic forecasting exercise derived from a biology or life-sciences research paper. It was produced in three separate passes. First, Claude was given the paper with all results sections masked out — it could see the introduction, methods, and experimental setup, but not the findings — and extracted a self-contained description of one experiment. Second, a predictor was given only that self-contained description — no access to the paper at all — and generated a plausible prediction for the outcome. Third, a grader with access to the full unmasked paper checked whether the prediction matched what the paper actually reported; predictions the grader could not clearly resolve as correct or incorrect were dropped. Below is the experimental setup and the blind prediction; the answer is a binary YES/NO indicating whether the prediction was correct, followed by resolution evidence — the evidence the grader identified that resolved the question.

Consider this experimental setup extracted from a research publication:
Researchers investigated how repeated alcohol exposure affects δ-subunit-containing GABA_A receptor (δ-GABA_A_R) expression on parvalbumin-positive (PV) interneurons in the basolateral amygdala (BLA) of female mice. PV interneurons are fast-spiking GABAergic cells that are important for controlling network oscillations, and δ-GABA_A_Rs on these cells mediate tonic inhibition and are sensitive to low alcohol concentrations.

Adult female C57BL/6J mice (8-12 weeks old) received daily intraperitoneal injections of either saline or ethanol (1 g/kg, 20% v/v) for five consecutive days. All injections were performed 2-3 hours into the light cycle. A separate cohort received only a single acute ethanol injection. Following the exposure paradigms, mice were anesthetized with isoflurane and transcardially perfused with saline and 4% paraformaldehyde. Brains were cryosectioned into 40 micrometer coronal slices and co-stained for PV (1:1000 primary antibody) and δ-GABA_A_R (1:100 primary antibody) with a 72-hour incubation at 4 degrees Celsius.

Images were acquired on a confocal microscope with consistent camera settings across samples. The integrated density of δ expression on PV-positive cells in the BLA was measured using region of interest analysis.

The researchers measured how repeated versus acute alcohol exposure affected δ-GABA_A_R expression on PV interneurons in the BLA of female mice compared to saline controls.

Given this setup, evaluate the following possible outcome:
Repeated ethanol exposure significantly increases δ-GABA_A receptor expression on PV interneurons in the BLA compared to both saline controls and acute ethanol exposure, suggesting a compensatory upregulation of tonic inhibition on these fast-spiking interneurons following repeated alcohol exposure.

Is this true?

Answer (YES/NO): NO